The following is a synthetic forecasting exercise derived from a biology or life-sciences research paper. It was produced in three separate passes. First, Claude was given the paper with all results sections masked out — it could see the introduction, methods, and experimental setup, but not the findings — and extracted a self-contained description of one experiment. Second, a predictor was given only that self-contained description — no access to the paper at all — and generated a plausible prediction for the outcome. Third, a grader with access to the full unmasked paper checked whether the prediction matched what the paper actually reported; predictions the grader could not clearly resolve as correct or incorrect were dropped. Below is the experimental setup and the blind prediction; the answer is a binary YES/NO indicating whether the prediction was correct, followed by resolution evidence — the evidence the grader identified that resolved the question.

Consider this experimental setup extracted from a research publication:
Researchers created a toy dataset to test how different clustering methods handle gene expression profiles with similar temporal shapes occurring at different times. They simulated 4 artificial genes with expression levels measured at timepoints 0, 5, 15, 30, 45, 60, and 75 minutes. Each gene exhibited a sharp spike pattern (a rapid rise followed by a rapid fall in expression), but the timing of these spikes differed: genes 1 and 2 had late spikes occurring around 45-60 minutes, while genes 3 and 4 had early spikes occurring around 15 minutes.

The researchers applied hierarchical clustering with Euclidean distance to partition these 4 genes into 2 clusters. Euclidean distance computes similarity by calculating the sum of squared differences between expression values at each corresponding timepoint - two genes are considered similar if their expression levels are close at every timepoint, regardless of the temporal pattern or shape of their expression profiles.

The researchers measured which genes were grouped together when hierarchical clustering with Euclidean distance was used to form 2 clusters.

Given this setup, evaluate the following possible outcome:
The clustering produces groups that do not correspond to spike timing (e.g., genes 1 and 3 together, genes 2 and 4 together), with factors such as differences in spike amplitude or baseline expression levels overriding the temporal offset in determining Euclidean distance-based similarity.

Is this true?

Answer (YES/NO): YES